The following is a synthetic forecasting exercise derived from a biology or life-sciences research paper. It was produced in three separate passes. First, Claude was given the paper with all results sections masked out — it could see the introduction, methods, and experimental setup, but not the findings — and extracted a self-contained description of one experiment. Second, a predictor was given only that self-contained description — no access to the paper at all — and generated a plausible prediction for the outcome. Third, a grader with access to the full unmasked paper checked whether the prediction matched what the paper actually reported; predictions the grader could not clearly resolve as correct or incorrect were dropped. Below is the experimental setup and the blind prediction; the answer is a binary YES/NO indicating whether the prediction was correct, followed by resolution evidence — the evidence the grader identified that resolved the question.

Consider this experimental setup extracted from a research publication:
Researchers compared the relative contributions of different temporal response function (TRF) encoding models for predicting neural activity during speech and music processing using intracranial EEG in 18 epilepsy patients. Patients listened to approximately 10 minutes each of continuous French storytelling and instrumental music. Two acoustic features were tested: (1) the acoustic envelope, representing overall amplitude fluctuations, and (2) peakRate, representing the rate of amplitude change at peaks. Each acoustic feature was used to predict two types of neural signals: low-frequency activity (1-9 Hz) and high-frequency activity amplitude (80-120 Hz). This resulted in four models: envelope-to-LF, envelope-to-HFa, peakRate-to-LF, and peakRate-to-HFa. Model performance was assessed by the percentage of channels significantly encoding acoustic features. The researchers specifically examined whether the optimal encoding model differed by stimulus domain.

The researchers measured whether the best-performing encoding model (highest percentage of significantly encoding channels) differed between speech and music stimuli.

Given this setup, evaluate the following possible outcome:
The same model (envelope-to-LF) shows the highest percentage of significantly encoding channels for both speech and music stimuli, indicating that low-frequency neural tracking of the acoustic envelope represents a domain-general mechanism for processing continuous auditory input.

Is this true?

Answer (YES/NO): NO